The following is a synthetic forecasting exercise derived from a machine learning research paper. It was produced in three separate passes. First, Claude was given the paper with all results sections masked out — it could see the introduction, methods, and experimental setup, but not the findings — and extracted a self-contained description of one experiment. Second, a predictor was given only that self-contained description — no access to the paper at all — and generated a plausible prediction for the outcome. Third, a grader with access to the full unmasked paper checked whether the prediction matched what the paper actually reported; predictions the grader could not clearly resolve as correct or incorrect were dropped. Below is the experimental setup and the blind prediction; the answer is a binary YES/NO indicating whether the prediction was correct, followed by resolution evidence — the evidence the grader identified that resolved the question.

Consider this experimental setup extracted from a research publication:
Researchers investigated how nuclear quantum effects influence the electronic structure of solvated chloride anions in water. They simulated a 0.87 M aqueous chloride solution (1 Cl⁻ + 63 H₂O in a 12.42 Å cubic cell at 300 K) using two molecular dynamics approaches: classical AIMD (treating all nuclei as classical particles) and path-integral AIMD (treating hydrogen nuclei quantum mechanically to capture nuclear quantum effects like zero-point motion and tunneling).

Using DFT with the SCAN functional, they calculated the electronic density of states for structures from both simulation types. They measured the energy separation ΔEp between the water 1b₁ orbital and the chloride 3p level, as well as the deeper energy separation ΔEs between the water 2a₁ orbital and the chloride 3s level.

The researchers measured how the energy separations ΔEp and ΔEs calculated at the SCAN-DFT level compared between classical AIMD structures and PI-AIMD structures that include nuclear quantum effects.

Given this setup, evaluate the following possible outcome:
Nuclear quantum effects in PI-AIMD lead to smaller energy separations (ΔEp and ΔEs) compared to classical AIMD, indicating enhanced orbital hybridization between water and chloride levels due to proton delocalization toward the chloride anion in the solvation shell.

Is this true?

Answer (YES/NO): NO